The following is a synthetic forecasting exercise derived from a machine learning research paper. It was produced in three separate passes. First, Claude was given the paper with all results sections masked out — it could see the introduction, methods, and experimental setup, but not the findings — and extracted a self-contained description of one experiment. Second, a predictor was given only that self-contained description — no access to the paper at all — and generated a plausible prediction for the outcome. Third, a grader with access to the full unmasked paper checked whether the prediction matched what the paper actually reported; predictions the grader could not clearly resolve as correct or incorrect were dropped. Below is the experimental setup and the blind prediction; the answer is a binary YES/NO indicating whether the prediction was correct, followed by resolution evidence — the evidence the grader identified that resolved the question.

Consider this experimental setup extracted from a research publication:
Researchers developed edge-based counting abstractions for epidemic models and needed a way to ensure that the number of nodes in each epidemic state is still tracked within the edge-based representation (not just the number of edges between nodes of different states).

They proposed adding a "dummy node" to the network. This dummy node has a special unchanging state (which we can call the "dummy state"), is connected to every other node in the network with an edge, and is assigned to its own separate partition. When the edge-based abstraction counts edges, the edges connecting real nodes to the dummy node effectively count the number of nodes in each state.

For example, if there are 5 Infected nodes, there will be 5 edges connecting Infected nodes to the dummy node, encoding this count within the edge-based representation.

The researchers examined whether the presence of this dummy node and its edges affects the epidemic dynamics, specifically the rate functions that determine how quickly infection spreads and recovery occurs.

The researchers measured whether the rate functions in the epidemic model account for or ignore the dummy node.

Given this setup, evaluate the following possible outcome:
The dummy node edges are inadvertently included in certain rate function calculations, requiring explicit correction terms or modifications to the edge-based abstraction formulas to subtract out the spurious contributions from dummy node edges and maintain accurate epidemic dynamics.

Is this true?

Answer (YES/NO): NO